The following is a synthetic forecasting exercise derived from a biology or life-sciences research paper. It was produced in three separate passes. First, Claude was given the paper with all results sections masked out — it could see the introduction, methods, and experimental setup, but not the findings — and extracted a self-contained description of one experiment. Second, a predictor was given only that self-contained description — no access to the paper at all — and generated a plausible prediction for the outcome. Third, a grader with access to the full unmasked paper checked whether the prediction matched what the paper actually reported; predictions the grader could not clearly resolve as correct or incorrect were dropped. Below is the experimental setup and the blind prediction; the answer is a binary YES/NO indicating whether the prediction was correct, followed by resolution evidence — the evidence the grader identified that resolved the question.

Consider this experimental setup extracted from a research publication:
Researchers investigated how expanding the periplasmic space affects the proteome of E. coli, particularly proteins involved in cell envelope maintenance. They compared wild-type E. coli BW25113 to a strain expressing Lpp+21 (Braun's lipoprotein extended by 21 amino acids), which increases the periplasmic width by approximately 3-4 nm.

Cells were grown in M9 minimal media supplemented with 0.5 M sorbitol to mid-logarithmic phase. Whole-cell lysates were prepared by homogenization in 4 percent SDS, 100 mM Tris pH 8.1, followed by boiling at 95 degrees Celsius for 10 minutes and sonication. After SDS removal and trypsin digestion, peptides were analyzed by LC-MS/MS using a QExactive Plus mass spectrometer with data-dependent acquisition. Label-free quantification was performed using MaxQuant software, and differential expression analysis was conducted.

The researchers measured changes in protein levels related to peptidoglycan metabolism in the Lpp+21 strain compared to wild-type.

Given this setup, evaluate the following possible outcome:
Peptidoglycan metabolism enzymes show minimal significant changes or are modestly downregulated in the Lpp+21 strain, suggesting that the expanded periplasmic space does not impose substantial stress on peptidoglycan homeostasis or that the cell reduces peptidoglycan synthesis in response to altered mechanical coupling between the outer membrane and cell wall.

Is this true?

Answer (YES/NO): NO